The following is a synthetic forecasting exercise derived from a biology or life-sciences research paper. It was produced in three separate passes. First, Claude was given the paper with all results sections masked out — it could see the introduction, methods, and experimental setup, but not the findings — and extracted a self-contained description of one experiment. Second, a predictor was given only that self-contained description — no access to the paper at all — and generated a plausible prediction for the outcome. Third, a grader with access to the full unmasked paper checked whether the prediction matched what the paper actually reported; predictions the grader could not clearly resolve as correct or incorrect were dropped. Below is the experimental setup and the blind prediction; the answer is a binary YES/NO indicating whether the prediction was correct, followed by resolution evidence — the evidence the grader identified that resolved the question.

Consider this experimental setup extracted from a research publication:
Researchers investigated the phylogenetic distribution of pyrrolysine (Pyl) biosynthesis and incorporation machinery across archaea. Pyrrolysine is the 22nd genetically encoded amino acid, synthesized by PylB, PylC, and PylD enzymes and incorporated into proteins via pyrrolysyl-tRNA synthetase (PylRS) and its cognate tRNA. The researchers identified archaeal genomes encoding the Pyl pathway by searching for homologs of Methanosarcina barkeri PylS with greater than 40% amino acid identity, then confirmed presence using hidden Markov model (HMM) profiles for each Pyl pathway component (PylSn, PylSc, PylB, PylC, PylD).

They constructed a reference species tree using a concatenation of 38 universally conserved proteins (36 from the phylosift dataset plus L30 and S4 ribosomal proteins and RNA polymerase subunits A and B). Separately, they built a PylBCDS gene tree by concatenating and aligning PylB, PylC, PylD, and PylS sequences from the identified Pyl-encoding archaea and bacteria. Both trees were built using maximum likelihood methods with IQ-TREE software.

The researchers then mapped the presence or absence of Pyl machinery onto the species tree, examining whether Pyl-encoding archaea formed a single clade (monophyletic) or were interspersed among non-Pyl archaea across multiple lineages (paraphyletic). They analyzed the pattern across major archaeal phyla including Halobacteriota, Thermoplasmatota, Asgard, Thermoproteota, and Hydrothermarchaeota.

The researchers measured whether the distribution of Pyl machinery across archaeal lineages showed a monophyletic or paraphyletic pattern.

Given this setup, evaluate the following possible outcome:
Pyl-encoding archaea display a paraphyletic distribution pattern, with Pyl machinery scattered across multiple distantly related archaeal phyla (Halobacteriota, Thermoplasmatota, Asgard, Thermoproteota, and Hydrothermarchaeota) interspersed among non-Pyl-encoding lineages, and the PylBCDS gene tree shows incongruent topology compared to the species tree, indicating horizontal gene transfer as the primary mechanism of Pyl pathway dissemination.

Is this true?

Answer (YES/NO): YES